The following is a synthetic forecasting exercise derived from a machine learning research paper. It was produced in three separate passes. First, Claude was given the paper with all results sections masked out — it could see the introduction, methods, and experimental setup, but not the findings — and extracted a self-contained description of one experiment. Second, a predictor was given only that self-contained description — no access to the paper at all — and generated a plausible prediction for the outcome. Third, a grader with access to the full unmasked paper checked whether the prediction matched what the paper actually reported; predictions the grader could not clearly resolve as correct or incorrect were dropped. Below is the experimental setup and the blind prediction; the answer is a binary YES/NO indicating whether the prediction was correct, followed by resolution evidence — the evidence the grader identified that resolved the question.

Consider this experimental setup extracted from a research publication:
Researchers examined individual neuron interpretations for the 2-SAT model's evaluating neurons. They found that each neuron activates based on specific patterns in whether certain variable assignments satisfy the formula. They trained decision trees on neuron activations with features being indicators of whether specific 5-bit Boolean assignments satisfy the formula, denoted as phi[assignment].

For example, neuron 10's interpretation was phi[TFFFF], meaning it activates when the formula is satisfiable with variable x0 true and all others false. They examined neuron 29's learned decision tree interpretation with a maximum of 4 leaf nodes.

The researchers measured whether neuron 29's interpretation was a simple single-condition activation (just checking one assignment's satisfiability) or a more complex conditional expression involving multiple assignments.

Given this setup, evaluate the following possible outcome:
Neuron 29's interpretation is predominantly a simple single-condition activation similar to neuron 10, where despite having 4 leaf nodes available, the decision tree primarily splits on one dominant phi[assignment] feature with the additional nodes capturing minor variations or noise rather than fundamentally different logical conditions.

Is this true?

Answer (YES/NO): NO